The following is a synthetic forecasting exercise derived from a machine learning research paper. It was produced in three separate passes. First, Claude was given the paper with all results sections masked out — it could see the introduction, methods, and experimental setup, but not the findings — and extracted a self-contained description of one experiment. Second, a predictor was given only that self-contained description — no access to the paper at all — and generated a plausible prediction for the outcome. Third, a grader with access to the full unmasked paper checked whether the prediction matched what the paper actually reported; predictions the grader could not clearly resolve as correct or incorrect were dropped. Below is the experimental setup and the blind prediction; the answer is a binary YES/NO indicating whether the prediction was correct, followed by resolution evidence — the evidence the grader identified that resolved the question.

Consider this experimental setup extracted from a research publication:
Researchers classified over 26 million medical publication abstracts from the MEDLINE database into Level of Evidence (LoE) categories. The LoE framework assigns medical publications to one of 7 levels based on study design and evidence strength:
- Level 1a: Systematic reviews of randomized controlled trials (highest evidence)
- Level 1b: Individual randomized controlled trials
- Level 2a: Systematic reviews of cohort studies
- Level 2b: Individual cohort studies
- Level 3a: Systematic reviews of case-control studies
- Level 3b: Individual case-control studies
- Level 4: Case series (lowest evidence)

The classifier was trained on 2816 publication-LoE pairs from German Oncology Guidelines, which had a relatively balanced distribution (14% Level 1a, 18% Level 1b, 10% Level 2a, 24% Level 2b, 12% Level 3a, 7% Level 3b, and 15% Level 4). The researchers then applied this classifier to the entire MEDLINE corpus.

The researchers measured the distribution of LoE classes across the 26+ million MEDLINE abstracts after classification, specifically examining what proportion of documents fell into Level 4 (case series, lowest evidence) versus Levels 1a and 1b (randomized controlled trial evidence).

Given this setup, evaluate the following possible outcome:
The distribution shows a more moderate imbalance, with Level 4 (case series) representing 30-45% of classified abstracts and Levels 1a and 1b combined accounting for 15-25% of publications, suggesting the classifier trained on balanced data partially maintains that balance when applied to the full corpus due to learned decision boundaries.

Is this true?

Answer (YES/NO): NO